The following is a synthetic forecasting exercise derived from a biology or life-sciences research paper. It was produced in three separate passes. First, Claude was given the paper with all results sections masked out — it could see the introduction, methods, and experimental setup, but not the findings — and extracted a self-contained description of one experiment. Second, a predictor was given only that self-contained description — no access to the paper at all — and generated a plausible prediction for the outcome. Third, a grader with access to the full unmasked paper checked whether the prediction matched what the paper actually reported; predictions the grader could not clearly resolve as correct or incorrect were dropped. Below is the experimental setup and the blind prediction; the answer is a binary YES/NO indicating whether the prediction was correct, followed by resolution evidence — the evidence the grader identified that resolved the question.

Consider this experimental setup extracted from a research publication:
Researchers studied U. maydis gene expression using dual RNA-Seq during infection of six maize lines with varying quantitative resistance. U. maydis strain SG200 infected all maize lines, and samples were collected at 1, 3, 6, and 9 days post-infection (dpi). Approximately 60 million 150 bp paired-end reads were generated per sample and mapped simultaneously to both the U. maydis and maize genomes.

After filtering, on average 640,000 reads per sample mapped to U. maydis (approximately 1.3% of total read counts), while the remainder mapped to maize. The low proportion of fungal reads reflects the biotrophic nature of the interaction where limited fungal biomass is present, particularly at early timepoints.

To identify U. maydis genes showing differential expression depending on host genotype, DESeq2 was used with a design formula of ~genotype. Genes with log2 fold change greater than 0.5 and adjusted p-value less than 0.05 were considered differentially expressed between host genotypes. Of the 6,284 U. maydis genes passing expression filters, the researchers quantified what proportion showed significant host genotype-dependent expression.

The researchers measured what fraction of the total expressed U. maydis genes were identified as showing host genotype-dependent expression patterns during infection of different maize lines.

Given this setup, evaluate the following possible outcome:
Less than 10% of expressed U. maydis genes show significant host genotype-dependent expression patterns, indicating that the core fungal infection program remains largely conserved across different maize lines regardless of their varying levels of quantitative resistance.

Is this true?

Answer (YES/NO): YES